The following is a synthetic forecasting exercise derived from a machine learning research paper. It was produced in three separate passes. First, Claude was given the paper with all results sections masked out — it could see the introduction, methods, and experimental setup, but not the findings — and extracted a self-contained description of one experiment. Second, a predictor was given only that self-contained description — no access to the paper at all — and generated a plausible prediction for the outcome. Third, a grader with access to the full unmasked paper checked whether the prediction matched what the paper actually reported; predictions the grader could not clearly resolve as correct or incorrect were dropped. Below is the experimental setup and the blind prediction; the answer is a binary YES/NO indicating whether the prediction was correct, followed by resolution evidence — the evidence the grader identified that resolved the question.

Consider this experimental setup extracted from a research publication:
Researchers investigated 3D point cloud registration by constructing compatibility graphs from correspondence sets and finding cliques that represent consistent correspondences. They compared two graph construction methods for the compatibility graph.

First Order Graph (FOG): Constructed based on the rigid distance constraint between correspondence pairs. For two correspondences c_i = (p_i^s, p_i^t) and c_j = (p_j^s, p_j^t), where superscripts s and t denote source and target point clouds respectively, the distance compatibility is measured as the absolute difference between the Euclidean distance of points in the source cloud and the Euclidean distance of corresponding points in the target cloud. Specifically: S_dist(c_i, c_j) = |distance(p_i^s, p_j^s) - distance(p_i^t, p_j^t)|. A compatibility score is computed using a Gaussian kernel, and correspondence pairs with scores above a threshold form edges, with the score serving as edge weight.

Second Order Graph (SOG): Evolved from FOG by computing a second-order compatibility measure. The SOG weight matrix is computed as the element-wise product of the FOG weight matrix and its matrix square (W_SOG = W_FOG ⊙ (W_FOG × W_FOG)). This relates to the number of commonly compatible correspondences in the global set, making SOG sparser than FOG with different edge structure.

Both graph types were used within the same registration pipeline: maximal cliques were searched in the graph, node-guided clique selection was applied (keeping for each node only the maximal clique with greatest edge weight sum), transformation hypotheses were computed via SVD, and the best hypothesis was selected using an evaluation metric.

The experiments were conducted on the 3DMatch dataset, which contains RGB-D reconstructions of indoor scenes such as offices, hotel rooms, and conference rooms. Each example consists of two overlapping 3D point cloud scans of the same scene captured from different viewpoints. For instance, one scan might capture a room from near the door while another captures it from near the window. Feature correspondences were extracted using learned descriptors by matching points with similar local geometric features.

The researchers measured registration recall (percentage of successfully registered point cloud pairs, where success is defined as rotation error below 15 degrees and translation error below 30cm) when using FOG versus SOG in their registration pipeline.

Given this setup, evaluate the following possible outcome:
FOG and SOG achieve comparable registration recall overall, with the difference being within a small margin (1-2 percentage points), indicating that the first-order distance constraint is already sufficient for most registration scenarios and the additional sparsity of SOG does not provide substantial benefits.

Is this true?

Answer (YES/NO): YES